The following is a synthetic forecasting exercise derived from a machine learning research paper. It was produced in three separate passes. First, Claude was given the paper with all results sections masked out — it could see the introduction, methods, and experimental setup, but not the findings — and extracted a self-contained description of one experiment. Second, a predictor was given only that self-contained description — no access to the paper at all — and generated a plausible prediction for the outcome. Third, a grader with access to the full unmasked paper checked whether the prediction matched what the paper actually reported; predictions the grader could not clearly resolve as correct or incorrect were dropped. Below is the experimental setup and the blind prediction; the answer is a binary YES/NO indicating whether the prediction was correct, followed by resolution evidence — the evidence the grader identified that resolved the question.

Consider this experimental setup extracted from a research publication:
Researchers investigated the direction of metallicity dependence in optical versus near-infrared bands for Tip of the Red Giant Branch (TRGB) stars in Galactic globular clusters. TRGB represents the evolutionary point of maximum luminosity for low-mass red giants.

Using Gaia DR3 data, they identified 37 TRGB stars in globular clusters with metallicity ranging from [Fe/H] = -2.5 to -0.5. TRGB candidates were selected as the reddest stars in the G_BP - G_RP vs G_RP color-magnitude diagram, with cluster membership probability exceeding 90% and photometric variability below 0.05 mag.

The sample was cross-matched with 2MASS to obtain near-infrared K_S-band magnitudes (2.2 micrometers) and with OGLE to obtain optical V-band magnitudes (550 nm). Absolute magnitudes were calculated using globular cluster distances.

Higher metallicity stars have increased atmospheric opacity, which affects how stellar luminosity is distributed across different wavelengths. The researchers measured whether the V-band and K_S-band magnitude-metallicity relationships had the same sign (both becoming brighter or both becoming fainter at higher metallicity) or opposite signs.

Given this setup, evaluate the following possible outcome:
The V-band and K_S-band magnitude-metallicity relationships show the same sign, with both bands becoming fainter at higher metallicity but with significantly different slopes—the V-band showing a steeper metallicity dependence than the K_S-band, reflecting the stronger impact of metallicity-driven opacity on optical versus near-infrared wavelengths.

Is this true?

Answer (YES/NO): NO